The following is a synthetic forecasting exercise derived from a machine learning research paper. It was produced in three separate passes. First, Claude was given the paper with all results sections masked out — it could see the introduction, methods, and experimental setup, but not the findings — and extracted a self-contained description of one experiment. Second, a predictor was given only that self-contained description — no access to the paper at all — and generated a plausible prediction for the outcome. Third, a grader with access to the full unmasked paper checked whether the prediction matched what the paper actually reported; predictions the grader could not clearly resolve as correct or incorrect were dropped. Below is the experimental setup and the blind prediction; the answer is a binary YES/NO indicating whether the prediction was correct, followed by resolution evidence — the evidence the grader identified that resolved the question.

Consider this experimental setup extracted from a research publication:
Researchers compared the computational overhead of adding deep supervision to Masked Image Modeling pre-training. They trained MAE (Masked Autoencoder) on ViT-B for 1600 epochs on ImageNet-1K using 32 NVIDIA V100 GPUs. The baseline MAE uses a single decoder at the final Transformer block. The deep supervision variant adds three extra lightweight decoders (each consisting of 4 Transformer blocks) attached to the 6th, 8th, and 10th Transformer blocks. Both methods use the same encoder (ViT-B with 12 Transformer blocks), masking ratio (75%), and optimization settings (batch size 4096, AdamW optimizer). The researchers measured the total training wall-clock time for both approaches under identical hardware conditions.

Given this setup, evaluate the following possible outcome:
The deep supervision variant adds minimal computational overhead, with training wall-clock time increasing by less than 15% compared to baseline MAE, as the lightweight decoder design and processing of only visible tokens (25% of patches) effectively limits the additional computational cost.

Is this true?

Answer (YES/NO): YES